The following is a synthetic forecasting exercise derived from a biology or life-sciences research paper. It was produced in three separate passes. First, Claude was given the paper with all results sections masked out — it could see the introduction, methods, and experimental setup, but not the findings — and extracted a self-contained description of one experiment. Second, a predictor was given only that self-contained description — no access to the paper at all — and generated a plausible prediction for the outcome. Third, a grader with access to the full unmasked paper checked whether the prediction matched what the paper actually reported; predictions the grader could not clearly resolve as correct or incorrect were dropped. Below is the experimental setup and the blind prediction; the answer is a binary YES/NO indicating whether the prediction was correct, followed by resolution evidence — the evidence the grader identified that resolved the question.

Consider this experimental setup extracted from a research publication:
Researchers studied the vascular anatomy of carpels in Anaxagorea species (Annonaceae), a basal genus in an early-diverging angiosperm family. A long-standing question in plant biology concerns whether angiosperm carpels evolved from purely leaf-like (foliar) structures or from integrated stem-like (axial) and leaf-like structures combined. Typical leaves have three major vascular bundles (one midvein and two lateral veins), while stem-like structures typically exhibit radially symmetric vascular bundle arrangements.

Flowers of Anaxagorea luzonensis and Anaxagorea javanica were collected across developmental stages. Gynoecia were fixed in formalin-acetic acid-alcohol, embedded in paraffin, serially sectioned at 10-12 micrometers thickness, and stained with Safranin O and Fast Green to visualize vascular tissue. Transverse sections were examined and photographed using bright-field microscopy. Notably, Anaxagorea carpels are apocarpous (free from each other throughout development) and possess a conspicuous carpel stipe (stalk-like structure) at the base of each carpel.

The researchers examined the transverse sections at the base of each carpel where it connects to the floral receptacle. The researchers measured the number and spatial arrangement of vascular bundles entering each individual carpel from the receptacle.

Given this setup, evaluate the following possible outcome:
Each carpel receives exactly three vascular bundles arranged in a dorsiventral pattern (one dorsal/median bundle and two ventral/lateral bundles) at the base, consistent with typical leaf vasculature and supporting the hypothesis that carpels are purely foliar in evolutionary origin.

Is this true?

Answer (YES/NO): NO